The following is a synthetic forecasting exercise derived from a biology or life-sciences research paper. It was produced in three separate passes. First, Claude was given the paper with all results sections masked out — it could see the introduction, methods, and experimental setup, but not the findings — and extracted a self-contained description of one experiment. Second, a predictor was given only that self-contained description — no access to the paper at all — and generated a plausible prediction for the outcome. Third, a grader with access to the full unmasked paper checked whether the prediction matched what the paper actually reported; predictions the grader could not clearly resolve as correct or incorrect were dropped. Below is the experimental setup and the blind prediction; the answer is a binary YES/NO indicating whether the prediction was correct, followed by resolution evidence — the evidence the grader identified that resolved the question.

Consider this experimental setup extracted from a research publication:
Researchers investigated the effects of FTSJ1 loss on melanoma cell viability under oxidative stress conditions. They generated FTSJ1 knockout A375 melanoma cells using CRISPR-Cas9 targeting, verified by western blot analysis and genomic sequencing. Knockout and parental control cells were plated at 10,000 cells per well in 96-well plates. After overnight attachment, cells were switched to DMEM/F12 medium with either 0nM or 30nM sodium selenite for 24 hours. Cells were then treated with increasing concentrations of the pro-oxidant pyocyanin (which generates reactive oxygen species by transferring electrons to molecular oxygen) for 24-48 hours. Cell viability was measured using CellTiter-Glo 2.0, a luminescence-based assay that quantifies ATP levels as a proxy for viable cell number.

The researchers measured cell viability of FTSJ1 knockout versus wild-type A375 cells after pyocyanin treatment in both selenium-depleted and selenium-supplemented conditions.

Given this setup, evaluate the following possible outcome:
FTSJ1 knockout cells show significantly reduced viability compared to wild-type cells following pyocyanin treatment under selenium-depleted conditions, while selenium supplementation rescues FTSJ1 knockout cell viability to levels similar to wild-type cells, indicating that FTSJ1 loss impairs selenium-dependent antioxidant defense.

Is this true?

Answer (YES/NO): NO